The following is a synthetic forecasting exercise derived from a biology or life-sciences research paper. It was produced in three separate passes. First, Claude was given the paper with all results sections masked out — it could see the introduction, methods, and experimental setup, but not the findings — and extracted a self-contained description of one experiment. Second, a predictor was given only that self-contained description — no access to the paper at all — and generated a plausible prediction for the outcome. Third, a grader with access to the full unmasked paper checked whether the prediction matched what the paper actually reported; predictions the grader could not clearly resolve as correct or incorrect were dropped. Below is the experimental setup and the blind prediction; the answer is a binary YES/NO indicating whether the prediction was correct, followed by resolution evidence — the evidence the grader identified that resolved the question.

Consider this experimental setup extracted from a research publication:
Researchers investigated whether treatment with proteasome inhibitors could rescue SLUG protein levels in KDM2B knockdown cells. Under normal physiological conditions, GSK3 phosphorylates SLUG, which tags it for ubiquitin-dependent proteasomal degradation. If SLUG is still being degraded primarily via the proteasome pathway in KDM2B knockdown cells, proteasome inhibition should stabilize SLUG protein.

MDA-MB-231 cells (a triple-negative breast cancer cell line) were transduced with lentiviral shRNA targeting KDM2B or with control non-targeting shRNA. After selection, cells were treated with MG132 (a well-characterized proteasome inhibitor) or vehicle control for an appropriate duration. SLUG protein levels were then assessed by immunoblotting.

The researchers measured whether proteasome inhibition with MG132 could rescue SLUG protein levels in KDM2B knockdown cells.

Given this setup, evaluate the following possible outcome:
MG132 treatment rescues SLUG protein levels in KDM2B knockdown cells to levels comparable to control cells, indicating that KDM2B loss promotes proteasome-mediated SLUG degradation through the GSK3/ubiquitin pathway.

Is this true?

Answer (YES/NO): NO